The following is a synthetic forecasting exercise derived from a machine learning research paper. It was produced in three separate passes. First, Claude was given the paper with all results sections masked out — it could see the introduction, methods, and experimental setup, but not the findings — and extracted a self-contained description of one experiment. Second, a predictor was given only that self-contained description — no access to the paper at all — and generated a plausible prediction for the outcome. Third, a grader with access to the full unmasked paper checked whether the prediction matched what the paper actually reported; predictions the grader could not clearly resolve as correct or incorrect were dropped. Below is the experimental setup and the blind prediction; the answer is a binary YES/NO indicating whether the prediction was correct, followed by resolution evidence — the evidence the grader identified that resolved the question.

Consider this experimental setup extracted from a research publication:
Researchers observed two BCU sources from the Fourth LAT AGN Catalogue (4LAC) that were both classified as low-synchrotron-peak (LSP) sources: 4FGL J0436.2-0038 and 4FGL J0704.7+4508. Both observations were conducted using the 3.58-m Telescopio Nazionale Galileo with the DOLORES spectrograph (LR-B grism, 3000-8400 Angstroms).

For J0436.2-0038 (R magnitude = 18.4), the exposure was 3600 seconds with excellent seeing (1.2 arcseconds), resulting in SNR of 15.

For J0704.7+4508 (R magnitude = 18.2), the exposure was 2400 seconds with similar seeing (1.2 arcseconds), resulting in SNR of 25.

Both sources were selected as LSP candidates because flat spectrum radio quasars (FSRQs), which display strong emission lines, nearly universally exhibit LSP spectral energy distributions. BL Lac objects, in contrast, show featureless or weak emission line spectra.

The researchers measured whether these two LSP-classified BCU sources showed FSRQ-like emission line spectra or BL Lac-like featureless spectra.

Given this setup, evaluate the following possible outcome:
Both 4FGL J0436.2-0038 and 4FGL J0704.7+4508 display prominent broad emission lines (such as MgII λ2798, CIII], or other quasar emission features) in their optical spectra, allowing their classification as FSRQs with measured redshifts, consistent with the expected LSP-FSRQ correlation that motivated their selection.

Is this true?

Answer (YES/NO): NO